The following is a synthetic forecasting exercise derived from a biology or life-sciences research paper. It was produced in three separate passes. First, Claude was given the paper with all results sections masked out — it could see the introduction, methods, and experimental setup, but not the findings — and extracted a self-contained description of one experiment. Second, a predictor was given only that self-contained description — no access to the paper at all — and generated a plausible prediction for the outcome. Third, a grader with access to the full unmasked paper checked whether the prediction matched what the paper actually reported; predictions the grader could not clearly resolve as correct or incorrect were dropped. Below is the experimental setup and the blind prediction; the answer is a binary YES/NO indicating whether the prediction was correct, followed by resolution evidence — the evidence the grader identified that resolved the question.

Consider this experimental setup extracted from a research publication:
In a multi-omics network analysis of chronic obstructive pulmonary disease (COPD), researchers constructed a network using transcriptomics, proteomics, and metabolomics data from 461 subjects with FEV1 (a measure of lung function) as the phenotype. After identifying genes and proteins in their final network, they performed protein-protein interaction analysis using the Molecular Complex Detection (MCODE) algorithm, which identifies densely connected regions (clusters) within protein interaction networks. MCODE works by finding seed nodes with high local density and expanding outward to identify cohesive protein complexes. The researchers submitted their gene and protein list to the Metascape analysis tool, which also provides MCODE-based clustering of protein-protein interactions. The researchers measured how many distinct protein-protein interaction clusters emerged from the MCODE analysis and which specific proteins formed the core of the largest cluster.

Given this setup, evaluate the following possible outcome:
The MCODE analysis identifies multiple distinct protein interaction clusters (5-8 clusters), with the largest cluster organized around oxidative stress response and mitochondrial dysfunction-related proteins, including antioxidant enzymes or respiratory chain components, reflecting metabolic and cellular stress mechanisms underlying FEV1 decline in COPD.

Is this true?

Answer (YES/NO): NO